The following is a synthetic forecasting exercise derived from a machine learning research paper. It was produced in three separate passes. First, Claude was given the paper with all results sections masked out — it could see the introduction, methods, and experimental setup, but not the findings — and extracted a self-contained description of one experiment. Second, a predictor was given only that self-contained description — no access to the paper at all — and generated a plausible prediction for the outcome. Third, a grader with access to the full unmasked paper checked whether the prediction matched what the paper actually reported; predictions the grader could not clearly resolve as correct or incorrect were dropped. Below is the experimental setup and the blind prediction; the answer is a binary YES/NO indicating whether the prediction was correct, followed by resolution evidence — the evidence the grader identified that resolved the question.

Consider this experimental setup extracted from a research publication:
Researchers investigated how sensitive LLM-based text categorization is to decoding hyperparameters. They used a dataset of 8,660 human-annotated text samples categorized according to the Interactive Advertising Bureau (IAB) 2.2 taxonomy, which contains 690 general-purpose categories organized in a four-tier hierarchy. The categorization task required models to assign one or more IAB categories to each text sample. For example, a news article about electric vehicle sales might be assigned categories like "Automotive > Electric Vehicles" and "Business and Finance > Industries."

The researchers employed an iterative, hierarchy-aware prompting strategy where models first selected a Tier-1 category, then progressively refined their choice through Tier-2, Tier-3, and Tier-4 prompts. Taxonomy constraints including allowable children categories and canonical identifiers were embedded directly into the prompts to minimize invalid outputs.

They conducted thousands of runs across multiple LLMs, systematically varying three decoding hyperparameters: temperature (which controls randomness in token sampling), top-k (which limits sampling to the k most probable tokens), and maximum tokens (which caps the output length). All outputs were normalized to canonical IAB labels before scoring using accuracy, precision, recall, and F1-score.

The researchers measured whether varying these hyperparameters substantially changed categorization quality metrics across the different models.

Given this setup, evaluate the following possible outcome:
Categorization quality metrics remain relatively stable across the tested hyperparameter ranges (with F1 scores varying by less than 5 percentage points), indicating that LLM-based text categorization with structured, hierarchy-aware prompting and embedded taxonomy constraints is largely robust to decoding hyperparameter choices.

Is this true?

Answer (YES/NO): YES